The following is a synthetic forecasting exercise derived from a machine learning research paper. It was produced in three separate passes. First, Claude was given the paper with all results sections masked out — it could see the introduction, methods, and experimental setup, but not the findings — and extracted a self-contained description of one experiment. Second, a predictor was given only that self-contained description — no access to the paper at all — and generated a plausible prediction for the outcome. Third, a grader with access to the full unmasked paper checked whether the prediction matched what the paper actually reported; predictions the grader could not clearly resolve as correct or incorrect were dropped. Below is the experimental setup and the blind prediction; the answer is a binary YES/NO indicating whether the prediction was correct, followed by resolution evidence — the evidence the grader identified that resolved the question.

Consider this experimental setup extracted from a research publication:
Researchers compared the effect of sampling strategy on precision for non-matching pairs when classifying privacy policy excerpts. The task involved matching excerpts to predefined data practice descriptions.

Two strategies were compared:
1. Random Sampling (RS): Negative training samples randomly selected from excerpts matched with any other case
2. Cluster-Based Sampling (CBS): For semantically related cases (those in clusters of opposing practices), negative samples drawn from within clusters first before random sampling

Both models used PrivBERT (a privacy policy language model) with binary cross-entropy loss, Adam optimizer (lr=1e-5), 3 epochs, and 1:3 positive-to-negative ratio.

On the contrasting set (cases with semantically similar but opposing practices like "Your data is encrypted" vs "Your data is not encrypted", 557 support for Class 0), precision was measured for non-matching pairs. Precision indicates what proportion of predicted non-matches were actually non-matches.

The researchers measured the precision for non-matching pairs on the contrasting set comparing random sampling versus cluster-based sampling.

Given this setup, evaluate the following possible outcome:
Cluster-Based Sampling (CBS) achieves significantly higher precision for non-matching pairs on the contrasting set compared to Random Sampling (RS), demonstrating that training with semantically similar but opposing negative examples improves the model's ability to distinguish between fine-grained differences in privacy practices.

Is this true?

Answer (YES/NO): NO